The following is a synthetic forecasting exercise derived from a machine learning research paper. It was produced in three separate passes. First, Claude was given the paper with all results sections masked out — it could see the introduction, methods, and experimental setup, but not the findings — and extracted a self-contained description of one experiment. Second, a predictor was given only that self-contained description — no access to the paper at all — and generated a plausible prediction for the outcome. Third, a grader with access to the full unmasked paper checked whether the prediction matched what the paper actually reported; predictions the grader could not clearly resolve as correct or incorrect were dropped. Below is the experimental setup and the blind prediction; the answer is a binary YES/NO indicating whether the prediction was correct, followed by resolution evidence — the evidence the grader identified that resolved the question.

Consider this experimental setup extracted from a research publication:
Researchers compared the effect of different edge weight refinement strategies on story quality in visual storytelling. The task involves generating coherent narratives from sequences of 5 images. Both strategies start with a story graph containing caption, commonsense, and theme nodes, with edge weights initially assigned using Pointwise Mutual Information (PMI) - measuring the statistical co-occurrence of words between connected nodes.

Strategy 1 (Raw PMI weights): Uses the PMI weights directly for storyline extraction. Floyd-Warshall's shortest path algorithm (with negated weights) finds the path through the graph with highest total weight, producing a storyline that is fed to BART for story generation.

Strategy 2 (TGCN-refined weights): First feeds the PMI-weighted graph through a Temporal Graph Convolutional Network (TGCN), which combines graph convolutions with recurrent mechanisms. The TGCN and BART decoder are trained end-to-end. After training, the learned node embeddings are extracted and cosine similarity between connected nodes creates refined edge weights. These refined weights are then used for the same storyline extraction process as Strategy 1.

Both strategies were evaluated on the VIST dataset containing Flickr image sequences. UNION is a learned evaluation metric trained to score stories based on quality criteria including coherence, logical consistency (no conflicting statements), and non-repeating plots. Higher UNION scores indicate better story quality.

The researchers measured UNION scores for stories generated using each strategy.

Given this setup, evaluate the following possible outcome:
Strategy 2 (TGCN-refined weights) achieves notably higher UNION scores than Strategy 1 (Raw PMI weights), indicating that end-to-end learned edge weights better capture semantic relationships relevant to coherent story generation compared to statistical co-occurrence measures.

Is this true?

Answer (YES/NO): YES